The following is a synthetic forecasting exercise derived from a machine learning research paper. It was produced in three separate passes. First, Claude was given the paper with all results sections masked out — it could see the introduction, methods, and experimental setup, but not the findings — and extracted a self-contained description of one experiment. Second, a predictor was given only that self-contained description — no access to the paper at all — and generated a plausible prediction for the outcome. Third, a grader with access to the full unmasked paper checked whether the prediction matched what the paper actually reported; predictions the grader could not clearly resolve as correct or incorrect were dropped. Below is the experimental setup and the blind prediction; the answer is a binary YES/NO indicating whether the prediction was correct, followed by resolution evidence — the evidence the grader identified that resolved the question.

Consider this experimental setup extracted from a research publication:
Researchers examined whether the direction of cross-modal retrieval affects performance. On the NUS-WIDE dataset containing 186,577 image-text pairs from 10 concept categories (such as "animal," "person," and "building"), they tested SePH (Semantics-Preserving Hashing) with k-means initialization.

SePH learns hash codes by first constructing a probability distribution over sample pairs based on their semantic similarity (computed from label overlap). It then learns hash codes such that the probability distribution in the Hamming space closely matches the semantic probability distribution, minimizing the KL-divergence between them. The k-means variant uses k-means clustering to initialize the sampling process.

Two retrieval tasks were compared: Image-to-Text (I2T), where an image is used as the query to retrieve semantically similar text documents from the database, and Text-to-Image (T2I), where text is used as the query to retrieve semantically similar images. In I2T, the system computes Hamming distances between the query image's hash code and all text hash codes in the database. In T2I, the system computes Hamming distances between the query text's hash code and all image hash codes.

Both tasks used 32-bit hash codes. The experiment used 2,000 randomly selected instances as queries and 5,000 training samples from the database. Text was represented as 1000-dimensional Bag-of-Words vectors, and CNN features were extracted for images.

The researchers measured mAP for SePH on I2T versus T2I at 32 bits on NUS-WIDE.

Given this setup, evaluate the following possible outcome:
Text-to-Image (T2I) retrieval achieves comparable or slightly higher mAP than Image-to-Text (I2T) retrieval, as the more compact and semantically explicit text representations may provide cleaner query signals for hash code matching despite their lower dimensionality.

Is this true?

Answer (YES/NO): NO